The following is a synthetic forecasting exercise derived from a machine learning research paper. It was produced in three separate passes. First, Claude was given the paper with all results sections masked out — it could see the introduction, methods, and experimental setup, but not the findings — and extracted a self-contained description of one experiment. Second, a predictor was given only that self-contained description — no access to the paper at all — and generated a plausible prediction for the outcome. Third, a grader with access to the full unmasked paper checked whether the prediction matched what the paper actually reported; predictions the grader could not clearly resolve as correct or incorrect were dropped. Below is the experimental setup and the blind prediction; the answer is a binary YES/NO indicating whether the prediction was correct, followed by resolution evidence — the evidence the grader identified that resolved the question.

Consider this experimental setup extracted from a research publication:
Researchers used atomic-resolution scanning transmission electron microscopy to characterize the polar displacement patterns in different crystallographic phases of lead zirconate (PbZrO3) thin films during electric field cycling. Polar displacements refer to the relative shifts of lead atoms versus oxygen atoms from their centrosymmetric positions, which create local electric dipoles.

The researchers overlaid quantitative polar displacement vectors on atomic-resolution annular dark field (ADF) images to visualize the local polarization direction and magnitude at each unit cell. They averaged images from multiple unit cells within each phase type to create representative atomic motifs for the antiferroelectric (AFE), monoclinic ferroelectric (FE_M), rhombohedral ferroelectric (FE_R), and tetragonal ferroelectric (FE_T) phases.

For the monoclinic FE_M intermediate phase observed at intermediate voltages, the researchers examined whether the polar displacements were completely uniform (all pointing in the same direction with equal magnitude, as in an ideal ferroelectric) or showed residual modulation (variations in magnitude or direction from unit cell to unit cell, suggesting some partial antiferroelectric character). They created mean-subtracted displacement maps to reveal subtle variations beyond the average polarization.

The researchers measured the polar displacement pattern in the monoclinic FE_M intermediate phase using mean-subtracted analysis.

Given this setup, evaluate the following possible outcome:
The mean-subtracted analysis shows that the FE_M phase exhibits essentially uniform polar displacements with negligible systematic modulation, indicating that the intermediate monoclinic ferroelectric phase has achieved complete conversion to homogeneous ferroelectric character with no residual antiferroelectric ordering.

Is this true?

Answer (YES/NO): NO